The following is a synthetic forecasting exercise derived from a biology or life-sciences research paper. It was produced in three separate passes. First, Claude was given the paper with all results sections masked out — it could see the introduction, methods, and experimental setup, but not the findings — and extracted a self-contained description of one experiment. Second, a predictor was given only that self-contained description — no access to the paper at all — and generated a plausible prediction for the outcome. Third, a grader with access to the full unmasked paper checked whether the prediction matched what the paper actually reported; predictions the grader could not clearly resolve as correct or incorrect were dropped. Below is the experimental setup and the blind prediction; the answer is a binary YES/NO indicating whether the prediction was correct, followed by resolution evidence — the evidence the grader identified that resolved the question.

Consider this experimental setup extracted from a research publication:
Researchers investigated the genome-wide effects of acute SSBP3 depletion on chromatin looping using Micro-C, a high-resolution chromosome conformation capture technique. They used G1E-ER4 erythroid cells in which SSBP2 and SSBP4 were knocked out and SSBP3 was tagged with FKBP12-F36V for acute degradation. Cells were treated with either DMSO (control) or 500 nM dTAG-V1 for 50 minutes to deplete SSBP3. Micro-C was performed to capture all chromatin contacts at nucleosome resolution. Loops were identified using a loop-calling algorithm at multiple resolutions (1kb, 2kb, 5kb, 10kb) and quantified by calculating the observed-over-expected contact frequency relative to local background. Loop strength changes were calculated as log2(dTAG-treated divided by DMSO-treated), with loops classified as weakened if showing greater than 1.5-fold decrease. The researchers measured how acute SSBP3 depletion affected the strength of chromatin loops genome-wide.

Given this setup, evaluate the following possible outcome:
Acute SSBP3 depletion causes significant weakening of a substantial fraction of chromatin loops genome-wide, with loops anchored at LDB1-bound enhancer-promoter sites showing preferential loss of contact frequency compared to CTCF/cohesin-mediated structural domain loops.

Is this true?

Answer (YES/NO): YES